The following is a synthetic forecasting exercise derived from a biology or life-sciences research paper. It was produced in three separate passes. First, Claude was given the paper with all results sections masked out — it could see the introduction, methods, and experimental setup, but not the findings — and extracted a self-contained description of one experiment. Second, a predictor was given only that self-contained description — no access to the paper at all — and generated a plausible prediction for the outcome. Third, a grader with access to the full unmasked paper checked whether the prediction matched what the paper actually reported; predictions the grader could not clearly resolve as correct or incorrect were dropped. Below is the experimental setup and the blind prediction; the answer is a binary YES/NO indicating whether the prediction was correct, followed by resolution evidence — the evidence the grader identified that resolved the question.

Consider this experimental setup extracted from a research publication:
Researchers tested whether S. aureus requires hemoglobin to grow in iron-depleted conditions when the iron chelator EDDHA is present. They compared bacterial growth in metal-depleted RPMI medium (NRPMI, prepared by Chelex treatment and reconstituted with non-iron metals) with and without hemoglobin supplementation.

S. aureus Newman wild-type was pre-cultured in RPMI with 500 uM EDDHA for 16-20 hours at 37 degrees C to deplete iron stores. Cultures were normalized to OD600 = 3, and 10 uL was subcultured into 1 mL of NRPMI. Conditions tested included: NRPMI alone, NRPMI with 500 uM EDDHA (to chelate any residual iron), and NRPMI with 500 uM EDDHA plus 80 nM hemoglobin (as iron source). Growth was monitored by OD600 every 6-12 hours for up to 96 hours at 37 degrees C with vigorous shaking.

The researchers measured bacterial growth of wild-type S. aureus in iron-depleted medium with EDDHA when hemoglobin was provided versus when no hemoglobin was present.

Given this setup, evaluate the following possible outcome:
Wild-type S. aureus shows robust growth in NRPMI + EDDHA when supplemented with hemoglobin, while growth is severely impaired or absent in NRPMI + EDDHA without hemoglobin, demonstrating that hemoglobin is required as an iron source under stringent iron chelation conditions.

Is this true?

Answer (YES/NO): YES